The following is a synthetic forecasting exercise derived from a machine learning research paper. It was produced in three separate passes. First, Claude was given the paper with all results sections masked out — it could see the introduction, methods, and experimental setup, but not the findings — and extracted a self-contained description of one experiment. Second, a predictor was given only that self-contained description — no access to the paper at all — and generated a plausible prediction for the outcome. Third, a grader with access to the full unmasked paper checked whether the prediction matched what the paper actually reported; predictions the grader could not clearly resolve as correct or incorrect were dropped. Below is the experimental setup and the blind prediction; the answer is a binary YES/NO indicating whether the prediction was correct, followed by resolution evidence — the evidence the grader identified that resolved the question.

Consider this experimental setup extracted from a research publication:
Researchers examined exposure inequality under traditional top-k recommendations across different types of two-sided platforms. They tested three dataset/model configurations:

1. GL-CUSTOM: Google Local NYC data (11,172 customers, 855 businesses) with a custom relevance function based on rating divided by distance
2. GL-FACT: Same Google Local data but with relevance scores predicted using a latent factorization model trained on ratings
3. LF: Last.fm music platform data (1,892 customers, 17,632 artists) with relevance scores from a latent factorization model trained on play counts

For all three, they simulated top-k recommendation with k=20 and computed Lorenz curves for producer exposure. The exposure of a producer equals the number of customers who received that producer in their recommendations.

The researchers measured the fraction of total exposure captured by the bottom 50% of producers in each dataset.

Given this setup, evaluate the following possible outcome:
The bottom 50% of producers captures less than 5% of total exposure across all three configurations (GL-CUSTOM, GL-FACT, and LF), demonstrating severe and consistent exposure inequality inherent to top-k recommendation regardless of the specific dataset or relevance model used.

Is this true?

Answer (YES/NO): NO